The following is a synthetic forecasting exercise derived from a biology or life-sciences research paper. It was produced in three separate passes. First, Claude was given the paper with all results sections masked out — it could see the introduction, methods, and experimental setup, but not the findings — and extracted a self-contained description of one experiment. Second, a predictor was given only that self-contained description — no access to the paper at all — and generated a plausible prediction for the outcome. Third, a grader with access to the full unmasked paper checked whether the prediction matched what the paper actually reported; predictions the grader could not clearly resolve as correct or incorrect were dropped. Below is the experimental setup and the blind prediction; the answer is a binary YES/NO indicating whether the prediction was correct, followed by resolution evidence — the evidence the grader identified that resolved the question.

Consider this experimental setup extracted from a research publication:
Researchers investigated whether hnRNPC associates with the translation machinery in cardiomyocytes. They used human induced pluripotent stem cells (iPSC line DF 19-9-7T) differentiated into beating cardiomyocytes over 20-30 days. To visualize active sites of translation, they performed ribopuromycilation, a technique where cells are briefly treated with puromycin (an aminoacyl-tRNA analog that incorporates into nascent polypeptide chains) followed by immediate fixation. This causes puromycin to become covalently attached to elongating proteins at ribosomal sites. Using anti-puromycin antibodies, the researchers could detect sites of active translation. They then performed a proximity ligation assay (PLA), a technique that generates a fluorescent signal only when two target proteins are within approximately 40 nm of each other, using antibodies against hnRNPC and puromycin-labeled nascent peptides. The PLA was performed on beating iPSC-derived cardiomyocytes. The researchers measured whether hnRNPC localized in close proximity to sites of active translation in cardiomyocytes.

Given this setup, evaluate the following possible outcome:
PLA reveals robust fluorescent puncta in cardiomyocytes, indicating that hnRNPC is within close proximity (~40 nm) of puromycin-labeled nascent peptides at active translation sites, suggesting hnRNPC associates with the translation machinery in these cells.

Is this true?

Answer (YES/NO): YES